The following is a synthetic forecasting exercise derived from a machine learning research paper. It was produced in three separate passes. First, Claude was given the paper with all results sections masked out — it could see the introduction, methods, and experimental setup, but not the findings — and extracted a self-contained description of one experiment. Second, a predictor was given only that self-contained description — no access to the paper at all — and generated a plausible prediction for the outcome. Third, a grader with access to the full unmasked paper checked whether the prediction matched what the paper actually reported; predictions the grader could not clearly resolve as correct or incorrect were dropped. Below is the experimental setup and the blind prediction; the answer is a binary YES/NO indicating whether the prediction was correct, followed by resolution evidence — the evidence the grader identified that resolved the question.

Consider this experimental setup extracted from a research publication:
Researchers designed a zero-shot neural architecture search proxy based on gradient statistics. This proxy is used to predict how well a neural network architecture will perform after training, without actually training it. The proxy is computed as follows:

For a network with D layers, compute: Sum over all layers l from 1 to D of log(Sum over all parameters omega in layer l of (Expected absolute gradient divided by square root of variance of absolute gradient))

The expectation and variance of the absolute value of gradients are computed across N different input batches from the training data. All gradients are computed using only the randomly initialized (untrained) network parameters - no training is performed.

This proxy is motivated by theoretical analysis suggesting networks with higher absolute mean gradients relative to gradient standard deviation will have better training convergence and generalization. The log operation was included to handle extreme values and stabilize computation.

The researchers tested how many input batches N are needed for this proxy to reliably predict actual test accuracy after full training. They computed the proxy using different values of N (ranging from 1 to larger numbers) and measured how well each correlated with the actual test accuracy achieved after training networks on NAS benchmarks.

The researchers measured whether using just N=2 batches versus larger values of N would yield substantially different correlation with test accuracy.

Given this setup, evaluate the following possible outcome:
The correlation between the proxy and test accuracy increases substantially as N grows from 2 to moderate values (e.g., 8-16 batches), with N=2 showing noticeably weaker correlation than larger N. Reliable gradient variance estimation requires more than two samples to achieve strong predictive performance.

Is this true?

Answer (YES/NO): NO